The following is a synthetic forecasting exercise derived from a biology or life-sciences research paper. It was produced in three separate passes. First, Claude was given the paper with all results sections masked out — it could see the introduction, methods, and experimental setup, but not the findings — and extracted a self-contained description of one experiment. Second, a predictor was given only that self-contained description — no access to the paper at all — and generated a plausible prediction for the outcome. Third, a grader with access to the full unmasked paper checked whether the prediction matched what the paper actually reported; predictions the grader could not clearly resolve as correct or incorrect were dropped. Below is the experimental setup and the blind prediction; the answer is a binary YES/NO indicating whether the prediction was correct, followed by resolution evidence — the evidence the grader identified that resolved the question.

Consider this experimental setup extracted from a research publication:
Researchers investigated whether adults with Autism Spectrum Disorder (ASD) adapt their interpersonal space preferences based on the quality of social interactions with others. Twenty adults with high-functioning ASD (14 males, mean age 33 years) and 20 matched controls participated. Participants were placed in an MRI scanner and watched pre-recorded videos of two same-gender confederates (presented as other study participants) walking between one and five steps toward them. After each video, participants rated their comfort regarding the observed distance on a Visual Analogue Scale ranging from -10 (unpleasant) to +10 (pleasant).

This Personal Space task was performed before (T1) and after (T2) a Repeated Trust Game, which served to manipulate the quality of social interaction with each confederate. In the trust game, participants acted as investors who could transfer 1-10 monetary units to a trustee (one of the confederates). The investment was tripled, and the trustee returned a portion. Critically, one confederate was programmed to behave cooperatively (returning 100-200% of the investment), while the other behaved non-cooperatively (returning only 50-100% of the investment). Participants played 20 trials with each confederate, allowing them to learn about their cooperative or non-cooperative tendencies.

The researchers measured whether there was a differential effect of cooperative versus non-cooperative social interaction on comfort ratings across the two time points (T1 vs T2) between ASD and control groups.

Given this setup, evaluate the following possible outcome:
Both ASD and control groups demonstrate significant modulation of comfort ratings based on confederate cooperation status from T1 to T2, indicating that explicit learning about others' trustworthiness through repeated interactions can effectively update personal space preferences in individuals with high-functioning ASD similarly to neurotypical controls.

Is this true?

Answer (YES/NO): YES